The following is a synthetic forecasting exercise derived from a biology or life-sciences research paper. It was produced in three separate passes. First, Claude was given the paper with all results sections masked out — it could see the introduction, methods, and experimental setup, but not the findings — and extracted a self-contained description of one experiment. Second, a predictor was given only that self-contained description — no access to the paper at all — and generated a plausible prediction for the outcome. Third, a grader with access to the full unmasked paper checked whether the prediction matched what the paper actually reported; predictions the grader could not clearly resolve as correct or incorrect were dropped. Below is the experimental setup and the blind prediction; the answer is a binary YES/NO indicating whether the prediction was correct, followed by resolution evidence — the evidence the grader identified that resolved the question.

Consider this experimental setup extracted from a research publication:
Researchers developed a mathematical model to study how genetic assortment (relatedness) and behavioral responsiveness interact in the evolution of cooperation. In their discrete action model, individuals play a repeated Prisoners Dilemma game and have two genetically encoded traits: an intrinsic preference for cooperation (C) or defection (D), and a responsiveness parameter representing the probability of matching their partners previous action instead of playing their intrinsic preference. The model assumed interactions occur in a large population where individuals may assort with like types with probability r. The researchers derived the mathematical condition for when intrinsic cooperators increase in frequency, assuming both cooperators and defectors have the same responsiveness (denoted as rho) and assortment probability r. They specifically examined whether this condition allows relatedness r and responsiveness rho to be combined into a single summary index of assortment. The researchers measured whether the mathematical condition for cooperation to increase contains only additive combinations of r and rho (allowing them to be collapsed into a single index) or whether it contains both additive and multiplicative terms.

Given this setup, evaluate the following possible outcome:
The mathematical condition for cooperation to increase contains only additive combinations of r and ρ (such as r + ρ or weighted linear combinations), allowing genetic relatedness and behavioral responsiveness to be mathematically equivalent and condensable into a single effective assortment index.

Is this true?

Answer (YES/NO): NO